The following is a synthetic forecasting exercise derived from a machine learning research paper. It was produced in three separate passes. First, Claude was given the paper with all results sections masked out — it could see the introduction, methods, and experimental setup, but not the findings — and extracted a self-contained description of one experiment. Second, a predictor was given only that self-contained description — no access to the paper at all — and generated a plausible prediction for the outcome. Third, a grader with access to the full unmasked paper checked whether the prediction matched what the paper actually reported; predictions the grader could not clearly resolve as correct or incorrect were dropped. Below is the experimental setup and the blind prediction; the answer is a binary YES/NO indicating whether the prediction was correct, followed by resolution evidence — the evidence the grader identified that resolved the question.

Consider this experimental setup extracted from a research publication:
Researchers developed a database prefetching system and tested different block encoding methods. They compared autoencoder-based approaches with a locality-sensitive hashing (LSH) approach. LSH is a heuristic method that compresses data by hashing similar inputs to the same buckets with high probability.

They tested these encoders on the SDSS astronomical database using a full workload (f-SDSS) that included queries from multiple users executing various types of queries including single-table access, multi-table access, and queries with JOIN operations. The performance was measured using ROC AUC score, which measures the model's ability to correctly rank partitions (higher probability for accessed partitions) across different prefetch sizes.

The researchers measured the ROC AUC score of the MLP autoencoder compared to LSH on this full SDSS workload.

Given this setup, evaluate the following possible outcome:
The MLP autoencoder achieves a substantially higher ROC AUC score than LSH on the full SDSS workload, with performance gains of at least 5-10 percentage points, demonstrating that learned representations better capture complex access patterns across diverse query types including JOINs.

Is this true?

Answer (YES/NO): YES